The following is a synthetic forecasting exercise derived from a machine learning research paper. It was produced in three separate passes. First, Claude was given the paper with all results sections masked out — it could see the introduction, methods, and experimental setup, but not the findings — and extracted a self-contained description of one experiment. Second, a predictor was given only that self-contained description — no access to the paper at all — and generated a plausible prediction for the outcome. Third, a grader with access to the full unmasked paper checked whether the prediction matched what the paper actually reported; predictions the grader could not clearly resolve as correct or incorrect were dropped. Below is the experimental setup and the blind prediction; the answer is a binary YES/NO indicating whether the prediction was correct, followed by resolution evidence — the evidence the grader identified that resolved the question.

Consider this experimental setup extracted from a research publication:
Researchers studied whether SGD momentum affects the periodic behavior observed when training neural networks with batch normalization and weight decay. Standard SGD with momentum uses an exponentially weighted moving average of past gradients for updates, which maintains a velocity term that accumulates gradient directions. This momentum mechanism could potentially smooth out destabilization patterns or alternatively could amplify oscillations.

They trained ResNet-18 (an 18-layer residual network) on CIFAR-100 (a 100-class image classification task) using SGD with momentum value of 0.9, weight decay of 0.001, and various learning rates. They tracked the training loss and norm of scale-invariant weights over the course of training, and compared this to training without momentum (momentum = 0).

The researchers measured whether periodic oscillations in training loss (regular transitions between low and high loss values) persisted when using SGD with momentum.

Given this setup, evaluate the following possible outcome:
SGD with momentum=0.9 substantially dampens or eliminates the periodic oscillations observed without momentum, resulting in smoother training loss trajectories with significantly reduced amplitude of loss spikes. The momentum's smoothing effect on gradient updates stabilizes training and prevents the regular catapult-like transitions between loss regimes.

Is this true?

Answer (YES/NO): NO